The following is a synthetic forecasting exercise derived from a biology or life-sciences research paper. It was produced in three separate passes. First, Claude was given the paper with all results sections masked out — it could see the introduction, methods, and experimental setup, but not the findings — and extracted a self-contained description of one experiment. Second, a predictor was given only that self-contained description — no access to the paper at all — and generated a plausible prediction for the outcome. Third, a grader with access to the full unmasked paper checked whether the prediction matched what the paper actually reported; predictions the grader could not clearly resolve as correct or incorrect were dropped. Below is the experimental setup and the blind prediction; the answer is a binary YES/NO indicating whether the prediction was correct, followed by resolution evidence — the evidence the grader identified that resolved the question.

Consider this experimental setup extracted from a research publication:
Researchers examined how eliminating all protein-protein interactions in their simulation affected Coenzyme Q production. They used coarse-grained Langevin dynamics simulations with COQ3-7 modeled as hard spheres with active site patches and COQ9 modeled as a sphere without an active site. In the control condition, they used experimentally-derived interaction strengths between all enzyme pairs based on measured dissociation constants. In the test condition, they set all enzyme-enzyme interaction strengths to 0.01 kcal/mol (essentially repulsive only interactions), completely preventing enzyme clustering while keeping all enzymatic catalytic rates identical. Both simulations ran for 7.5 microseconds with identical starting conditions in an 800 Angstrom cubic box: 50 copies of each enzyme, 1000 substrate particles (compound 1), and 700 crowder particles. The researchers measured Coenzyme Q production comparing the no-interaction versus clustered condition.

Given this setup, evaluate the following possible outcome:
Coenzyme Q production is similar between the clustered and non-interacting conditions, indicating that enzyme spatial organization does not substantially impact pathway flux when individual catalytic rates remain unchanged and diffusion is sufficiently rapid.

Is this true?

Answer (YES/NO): NO